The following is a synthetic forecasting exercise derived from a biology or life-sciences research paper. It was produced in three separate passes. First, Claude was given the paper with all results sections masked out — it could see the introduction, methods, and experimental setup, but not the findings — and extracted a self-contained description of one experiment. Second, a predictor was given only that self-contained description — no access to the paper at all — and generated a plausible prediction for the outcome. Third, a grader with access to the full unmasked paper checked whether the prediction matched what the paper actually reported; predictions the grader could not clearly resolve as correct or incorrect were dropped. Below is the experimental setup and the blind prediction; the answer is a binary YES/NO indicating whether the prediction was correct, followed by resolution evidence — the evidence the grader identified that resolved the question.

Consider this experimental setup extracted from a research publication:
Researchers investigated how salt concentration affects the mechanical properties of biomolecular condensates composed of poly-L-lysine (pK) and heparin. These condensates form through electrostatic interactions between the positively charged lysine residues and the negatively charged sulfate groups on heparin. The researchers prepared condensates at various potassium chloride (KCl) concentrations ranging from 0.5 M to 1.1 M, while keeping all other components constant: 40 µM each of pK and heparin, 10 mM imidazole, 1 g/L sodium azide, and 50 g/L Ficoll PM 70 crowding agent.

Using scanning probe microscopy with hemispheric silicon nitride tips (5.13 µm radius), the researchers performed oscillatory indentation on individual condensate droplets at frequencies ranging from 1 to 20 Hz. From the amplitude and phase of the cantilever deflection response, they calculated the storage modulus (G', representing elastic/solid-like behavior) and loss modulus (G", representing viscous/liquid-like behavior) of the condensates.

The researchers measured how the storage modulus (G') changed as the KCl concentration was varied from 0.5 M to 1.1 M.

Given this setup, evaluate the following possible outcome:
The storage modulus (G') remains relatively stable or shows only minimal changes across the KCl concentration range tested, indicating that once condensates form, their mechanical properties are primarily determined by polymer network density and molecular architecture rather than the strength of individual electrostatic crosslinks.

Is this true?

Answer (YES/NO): NO